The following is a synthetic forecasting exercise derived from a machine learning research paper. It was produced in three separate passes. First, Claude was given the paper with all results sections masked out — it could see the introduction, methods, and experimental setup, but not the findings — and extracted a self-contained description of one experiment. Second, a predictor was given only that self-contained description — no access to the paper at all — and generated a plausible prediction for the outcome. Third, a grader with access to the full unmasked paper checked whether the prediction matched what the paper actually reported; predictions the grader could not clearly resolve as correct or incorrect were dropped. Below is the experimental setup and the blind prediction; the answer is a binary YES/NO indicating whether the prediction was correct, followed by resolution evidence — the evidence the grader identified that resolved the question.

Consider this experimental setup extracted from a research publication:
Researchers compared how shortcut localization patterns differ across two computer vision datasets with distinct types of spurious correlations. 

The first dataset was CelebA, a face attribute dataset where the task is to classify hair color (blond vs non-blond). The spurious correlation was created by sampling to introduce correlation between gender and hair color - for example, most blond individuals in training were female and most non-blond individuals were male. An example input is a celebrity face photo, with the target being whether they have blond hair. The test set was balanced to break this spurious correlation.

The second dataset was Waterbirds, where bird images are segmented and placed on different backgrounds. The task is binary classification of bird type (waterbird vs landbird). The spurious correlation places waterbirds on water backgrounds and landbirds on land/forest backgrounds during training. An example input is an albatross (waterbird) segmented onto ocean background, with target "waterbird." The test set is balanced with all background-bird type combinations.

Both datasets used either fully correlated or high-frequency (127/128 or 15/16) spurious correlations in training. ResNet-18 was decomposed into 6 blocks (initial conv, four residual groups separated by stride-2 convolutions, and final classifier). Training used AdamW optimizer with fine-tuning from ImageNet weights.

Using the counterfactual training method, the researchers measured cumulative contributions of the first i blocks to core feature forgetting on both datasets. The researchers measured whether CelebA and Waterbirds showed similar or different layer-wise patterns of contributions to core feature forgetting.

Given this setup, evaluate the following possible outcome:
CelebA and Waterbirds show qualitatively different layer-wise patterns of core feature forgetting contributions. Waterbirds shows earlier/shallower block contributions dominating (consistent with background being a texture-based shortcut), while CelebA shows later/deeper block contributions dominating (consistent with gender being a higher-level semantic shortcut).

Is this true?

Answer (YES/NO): NO